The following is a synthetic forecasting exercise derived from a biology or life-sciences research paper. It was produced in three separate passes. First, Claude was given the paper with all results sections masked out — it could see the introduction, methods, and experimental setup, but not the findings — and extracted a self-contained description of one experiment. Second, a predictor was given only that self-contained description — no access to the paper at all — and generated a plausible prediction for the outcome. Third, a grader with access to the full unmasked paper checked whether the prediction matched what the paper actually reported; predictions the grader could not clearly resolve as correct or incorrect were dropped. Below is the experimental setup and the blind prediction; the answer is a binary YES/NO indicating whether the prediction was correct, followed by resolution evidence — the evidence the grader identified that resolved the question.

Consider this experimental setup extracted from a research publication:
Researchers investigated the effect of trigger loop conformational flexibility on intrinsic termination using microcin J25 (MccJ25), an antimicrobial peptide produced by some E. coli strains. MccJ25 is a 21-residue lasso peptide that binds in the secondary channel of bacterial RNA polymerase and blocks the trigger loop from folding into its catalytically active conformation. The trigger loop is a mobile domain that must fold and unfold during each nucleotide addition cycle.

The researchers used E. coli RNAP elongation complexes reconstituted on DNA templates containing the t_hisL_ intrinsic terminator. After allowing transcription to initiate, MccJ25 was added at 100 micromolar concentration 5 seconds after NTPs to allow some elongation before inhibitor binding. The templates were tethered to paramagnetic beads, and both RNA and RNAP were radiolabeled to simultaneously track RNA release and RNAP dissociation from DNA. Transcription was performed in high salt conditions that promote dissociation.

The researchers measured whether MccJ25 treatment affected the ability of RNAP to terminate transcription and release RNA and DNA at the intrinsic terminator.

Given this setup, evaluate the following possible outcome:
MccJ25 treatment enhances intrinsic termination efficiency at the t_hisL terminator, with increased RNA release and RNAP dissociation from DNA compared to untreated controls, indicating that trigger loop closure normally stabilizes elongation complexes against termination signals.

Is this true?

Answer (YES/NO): NO